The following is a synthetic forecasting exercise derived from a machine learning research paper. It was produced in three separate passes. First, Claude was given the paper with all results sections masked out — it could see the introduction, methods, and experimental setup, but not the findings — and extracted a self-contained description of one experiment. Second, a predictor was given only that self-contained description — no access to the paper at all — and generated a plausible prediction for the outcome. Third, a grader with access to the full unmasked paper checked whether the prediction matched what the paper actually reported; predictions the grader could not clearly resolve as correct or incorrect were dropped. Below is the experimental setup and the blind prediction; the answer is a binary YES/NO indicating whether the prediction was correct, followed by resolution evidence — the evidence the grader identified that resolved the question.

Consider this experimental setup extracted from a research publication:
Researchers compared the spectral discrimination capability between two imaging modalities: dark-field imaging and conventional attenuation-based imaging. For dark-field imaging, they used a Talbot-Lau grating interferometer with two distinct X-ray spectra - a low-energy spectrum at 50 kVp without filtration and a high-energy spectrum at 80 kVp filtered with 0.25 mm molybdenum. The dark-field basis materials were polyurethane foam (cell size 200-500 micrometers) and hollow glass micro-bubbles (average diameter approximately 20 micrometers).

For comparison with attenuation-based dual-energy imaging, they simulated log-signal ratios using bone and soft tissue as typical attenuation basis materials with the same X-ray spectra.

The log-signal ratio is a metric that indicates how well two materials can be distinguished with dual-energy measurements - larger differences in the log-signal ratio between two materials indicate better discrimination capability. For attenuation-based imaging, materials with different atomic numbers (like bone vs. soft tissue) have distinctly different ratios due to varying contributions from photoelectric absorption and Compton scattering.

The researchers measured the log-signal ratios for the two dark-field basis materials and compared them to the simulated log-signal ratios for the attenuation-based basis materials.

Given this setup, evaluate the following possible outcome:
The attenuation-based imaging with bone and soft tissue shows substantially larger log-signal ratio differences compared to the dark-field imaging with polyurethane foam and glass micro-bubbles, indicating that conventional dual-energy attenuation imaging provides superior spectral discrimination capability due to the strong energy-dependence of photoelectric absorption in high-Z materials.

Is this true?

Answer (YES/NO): YES